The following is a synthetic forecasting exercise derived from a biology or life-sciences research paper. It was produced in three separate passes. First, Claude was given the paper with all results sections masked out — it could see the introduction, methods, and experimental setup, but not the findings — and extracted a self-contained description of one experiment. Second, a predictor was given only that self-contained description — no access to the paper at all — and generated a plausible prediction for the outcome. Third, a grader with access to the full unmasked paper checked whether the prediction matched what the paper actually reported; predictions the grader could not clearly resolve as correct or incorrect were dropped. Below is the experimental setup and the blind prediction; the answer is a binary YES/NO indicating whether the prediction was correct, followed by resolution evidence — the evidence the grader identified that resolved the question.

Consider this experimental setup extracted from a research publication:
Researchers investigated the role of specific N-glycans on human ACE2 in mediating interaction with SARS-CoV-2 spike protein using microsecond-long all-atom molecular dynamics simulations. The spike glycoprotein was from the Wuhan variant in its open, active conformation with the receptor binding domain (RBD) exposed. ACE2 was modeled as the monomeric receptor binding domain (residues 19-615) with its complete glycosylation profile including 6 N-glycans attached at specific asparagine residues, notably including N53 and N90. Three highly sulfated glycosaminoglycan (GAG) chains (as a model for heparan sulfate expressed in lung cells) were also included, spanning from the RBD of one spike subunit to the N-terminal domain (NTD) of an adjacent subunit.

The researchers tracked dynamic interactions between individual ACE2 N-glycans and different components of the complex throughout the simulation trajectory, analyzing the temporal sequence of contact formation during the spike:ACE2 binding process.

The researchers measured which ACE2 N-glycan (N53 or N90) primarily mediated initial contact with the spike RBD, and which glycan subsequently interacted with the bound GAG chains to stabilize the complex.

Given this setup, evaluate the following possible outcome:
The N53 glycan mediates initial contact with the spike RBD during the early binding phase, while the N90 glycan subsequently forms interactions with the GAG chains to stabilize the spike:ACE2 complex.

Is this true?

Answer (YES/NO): NO